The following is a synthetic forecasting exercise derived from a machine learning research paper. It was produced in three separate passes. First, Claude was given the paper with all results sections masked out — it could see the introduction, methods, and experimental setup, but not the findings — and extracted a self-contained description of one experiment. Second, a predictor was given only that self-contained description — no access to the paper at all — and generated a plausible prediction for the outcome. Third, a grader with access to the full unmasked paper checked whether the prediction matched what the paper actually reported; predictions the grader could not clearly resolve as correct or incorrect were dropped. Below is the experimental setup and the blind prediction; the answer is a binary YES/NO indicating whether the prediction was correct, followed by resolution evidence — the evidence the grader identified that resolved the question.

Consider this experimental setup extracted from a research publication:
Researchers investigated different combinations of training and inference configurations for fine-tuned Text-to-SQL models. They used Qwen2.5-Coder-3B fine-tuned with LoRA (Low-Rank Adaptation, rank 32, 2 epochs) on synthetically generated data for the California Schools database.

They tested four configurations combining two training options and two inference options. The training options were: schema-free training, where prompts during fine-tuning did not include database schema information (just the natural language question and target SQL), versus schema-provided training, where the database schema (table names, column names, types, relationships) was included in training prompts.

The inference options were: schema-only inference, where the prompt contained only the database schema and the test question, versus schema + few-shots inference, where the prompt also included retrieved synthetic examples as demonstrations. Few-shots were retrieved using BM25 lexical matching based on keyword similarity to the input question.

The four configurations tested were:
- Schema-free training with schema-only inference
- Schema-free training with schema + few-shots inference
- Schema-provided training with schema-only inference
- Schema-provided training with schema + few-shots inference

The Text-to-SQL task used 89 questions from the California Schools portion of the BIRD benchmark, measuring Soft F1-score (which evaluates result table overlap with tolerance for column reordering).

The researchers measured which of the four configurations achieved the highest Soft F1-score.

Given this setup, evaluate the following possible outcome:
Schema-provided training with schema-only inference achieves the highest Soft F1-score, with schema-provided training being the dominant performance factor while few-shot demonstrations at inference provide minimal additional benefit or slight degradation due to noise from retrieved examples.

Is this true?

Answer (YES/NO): NO